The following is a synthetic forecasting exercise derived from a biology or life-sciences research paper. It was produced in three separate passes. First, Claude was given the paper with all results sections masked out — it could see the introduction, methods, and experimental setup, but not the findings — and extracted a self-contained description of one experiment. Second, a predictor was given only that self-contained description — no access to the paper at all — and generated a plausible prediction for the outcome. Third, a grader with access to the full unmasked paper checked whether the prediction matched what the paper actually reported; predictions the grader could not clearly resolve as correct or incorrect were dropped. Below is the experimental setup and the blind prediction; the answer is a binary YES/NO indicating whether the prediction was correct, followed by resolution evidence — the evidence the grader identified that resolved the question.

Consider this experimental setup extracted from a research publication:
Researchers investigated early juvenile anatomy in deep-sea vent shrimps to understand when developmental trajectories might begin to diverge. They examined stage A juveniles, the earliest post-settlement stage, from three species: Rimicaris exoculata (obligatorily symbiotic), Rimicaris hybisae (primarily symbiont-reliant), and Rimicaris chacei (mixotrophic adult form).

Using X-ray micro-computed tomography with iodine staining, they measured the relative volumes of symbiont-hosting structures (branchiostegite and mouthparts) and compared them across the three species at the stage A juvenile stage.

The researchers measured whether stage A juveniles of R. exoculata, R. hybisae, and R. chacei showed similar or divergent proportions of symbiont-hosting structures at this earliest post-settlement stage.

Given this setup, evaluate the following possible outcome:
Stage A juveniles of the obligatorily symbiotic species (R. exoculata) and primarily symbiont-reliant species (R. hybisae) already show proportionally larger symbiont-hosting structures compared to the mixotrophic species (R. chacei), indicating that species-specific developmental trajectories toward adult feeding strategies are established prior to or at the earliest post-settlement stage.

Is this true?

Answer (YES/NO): NO